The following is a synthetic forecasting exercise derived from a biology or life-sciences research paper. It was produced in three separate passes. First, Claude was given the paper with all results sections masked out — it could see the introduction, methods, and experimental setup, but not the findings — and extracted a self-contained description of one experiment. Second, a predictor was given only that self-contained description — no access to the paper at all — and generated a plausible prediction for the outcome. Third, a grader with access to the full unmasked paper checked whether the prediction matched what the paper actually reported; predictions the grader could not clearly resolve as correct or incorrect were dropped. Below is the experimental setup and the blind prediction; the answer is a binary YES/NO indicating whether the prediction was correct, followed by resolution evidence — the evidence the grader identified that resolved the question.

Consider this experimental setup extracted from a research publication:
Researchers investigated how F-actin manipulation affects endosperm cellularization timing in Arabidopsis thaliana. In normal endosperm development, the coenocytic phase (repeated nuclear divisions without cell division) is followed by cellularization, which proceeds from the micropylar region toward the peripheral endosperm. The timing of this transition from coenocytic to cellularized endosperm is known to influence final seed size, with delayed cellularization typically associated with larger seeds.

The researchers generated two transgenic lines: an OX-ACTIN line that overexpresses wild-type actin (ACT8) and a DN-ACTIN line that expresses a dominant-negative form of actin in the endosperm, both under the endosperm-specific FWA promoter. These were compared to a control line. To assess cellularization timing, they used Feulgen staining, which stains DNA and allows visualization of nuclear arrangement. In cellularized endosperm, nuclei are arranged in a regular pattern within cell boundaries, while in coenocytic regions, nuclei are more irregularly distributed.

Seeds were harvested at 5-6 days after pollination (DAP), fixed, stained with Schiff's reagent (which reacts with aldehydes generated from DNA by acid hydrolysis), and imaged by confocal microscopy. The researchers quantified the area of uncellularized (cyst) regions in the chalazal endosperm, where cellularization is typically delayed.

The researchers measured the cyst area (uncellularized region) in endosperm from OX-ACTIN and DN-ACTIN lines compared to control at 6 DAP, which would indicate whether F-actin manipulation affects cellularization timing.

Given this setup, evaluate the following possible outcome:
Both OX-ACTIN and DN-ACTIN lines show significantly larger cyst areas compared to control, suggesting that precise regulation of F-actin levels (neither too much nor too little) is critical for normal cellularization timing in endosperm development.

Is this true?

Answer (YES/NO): NO